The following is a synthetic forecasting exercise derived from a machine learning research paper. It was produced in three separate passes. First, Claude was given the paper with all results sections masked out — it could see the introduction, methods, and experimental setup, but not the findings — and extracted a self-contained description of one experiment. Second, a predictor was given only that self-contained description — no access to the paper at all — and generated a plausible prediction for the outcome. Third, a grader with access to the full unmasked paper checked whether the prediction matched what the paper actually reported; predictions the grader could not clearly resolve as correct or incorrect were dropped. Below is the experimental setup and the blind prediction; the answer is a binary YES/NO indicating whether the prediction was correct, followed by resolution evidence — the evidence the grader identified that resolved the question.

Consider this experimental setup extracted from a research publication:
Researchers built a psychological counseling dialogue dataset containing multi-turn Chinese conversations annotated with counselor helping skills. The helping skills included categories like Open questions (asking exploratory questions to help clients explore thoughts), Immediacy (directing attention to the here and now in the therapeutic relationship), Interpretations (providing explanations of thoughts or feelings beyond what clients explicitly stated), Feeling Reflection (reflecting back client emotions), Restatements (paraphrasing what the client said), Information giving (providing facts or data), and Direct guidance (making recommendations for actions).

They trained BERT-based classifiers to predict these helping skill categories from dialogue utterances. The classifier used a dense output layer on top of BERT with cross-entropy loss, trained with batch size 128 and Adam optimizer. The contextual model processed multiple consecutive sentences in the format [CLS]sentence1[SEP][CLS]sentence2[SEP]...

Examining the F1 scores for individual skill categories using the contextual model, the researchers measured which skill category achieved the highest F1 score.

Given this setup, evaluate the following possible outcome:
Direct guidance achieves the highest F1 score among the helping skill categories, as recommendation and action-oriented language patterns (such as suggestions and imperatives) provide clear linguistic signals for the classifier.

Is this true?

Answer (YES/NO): NO